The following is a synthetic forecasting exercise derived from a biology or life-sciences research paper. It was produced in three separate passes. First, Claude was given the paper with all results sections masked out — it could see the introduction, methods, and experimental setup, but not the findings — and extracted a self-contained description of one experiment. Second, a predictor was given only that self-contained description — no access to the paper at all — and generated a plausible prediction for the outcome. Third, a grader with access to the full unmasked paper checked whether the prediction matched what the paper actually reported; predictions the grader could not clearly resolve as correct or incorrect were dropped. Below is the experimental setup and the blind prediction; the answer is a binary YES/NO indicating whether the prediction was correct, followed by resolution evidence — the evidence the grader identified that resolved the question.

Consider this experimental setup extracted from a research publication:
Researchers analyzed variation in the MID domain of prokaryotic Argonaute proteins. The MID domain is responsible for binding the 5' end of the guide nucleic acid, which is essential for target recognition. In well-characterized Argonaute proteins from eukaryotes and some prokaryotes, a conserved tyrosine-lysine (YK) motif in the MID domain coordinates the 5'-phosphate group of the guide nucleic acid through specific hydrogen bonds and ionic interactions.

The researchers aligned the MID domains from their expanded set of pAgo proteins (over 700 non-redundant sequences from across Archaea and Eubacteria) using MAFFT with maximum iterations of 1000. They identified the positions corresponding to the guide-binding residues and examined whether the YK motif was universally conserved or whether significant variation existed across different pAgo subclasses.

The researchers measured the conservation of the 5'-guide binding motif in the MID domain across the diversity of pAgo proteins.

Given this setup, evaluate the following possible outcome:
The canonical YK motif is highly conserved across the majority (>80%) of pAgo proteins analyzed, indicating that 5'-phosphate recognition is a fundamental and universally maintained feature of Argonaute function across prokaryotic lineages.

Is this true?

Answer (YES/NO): NO